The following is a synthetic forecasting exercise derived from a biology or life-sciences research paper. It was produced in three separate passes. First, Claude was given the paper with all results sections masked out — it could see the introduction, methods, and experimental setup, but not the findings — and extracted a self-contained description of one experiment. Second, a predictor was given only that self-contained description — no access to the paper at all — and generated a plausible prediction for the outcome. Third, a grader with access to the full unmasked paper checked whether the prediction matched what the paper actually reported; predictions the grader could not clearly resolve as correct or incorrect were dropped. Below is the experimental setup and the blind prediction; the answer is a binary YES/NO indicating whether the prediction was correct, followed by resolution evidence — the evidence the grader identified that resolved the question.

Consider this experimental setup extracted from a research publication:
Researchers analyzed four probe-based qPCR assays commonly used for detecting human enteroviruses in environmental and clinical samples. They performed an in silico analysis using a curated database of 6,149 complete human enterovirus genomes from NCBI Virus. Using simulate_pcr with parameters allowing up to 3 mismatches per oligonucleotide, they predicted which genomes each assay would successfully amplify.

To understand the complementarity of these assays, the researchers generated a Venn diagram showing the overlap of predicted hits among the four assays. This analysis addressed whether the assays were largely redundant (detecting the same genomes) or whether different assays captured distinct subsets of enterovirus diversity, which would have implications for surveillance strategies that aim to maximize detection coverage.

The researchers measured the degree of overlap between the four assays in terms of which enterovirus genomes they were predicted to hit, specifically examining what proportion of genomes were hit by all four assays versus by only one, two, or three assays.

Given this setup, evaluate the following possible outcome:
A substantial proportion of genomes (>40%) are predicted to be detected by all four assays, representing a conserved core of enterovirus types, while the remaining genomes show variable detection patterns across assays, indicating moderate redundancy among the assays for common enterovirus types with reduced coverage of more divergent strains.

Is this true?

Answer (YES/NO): YES